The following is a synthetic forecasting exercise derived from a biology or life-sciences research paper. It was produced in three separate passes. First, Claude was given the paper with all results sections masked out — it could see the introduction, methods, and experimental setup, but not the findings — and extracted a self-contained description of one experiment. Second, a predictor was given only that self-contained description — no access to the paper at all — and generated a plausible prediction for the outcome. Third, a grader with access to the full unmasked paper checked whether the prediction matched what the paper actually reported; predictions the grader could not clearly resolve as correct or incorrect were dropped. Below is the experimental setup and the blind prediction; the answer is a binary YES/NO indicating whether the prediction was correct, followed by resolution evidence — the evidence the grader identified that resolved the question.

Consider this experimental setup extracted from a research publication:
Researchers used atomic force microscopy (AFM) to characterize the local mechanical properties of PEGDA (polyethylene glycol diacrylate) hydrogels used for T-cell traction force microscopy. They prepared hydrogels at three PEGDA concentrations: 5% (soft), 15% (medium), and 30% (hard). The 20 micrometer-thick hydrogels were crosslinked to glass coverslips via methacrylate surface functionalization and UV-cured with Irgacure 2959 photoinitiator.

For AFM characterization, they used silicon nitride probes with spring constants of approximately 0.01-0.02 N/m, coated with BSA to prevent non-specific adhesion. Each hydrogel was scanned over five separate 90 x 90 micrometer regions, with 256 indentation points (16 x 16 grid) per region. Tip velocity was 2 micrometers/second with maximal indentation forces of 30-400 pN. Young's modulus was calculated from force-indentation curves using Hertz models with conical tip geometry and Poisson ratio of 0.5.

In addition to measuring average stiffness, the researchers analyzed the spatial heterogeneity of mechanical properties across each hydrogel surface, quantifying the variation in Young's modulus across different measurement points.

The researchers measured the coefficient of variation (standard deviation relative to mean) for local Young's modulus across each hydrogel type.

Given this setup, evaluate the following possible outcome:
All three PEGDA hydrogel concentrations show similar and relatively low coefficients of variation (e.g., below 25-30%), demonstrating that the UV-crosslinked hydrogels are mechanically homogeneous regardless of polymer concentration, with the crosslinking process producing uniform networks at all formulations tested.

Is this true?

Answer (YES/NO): NO